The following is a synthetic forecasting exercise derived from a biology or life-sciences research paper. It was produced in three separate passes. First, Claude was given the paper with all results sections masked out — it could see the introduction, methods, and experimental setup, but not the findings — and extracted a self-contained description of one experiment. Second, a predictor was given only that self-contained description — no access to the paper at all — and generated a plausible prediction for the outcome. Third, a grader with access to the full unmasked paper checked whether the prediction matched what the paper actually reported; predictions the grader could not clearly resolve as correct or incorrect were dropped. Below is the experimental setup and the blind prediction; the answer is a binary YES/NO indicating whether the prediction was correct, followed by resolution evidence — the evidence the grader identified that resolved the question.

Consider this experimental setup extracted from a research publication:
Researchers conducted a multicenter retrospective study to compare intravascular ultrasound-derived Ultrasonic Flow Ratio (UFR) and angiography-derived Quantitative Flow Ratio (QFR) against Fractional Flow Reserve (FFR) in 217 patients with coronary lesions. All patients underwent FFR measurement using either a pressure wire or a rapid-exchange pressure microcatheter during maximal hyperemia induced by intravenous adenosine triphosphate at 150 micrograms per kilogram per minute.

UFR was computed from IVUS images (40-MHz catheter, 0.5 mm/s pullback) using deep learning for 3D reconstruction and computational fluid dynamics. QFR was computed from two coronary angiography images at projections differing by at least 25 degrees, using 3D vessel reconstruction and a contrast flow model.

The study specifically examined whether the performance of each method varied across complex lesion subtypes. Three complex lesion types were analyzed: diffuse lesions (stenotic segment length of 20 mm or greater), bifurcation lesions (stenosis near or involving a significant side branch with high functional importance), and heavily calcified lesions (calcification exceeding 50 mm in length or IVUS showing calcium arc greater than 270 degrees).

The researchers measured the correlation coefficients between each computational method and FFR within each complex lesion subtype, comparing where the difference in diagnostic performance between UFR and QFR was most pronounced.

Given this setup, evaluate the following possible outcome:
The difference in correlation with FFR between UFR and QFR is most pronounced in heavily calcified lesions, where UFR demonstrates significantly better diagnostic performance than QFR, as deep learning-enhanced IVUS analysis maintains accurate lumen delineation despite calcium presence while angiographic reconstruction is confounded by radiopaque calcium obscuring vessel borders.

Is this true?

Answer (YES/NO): NO